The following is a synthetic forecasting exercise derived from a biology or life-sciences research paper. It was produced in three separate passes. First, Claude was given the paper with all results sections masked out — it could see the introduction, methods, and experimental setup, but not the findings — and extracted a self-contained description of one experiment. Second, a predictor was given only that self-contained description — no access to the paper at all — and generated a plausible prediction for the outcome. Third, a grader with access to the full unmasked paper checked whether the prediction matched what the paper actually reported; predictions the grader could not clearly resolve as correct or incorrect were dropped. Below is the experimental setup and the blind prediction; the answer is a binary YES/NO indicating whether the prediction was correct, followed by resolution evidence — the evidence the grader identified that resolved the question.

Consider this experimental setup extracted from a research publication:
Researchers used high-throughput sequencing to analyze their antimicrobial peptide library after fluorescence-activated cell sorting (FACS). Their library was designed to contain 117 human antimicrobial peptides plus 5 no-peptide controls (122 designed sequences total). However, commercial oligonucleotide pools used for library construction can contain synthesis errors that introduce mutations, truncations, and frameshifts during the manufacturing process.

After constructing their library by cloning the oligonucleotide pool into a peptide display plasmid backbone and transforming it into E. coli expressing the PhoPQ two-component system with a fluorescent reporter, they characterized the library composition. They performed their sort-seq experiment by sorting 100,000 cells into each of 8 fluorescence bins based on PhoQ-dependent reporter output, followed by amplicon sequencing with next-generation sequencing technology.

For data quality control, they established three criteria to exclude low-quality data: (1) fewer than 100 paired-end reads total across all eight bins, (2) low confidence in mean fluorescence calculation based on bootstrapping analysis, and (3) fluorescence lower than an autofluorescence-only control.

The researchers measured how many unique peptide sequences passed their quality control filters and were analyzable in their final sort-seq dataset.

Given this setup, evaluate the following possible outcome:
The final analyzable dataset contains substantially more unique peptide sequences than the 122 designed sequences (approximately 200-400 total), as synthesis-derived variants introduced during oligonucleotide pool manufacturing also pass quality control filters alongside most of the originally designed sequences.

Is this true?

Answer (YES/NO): NO